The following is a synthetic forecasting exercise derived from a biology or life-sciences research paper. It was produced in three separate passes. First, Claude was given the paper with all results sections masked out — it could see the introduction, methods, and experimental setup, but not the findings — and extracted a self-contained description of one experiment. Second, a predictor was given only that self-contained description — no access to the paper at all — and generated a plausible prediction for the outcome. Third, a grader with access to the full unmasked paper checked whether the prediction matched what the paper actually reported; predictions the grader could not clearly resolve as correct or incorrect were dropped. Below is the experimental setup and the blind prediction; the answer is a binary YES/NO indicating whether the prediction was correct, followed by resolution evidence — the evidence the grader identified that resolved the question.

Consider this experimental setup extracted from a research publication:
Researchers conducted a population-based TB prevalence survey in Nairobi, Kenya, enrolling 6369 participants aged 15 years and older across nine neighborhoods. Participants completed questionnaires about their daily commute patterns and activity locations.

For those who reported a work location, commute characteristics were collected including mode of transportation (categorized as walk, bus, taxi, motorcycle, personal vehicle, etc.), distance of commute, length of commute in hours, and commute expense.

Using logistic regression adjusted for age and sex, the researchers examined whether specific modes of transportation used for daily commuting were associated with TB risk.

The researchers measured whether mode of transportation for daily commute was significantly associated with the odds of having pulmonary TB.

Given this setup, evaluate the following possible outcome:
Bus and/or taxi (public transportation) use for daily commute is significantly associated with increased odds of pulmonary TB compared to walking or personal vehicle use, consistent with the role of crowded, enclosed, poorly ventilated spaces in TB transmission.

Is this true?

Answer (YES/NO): NO